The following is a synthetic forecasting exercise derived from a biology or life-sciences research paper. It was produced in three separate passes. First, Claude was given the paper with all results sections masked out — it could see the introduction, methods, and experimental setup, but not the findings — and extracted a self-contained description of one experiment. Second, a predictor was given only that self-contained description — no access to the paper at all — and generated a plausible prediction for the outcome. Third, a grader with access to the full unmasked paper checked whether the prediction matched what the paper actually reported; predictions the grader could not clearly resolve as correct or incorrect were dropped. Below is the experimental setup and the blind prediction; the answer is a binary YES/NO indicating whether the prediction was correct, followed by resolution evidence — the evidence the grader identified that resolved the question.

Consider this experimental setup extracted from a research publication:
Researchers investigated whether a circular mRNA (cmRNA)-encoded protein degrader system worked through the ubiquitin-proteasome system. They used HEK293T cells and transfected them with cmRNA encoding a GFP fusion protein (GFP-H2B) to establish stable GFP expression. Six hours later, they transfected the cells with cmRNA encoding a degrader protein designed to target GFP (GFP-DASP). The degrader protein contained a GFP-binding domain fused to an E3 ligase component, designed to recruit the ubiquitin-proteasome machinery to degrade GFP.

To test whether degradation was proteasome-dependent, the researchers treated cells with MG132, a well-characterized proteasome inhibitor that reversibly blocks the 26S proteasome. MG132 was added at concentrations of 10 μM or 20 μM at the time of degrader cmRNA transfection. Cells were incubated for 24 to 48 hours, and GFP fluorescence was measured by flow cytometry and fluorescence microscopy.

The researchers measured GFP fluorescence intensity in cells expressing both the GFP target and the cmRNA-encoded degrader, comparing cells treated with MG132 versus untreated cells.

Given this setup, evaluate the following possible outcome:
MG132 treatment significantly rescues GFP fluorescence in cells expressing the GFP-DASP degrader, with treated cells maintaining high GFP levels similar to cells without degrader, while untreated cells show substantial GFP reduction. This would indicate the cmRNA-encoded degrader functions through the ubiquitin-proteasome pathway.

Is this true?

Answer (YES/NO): YES